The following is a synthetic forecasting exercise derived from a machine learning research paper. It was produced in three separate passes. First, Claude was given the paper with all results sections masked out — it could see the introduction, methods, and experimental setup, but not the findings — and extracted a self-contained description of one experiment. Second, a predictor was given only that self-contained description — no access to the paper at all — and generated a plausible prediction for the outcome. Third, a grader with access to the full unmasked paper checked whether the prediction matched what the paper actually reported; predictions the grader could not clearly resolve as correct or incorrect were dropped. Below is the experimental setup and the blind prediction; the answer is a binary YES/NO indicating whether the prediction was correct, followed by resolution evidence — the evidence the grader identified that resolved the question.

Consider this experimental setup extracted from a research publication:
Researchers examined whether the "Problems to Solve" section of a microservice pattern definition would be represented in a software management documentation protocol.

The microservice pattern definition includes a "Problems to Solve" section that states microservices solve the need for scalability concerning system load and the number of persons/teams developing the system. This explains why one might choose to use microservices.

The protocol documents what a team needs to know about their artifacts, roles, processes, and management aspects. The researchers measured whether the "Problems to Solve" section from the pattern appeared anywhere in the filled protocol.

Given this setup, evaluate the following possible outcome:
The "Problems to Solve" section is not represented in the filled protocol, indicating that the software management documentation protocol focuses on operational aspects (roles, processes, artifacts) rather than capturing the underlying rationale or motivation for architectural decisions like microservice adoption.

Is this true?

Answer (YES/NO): YES